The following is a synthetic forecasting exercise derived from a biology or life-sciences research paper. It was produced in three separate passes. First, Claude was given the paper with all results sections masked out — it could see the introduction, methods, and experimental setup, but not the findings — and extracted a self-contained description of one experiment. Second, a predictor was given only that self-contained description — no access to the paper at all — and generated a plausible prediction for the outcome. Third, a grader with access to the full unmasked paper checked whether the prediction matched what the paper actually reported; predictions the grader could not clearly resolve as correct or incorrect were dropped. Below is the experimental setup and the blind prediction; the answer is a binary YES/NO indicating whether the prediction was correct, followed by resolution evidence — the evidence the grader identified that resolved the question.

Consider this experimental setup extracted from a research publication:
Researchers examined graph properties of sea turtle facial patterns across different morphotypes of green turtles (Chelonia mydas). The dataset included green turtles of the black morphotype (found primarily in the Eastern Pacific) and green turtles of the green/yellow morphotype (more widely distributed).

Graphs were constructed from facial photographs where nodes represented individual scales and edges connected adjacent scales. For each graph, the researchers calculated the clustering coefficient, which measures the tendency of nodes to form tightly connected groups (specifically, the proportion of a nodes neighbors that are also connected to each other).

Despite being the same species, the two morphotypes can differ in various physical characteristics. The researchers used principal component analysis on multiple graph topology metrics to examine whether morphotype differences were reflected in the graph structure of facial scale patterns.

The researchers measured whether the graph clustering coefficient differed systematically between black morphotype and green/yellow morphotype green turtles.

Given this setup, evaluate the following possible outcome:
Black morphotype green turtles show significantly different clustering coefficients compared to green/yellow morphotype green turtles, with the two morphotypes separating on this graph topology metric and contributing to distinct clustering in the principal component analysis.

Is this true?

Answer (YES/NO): NO